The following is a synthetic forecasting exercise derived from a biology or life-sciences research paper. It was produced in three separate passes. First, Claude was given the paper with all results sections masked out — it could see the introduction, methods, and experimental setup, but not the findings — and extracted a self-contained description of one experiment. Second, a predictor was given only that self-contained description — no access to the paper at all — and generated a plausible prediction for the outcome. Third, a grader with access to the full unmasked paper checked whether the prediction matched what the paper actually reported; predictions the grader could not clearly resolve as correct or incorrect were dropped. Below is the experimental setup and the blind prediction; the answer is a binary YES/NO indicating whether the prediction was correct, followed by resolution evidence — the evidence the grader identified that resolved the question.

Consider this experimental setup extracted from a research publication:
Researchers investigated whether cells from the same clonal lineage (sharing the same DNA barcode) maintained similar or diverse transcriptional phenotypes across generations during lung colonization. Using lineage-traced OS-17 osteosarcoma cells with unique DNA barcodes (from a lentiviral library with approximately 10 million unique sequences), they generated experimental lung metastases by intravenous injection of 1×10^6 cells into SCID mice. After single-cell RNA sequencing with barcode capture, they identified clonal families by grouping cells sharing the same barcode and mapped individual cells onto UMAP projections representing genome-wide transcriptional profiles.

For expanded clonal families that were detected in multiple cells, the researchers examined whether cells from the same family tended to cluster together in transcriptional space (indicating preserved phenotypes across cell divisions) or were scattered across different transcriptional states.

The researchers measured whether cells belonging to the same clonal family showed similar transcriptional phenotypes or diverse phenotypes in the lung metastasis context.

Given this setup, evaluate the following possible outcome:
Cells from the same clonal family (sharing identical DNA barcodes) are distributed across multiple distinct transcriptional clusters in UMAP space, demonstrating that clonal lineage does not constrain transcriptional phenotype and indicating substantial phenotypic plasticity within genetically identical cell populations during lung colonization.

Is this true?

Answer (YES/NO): NO